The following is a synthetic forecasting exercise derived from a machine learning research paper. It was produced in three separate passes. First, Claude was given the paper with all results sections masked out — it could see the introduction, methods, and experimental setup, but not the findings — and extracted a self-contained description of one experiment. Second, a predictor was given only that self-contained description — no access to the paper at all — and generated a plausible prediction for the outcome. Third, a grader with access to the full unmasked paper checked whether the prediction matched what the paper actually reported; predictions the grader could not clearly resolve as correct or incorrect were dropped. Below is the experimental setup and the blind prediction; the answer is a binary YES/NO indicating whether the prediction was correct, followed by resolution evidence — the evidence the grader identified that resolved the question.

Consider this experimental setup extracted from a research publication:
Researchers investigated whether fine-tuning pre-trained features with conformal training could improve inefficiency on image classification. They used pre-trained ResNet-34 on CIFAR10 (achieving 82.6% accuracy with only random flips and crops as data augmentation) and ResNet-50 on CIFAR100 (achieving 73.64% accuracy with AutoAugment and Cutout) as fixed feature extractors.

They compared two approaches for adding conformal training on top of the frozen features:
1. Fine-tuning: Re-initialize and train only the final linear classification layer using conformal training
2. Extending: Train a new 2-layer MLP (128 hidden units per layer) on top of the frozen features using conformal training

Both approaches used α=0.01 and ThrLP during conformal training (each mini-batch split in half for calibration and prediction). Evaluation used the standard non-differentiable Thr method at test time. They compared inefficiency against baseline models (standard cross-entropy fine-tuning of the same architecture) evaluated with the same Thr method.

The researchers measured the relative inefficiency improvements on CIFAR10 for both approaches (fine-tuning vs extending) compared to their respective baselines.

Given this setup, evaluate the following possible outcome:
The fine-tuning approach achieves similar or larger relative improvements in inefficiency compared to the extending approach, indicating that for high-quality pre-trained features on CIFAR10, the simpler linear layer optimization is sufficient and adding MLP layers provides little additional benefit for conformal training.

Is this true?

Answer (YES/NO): YES